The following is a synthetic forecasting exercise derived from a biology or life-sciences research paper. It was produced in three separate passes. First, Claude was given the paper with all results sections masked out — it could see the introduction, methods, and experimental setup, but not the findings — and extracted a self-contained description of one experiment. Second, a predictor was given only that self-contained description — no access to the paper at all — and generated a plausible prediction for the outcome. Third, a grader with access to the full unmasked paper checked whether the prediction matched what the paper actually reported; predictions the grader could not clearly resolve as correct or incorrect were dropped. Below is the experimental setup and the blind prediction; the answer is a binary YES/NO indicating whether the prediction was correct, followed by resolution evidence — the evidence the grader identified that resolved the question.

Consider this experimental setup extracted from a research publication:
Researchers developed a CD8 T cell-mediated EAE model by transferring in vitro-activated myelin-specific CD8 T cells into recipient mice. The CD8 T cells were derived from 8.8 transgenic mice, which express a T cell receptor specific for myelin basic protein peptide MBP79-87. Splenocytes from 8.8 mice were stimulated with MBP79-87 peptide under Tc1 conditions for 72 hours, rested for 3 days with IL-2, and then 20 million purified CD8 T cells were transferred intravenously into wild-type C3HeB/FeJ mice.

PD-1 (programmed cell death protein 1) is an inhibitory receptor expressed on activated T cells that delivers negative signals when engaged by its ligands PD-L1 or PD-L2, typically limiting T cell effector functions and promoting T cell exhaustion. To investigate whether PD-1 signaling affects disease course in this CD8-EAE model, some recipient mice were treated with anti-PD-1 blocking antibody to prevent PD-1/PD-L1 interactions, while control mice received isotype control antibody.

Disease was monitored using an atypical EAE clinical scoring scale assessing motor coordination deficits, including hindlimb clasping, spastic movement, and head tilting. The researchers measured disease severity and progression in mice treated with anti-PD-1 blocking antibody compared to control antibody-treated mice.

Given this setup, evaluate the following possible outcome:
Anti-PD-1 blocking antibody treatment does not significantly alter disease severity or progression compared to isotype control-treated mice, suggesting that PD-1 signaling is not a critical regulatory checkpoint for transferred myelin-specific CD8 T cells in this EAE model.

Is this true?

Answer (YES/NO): NO